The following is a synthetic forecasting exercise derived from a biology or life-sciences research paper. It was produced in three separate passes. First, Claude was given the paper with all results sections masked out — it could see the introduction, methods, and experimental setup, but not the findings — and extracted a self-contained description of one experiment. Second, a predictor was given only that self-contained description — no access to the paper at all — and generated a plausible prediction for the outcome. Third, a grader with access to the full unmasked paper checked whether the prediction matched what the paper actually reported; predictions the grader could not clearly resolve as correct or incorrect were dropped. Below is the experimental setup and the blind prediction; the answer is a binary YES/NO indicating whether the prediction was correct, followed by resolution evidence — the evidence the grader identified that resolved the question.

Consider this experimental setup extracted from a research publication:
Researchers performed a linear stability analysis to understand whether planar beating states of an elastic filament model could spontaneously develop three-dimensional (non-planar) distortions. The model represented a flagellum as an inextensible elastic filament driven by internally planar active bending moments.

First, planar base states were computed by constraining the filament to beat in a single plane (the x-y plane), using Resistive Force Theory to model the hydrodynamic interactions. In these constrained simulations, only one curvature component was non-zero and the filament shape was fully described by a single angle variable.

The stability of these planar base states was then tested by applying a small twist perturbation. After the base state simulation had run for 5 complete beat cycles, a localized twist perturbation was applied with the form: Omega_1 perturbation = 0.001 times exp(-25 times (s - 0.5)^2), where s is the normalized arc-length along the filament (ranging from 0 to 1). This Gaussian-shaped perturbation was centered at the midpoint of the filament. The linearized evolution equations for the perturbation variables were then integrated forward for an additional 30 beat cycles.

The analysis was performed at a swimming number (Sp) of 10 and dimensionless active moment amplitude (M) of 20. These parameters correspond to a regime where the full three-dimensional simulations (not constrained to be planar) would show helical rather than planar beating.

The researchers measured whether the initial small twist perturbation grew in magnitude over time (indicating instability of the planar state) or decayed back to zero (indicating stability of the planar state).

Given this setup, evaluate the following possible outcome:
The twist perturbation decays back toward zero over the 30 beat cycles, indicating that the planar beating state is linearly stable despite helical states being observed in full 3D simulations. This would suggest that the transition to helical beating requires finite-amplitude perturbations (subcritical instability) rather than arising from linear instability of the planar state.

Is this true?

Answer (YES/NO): NO